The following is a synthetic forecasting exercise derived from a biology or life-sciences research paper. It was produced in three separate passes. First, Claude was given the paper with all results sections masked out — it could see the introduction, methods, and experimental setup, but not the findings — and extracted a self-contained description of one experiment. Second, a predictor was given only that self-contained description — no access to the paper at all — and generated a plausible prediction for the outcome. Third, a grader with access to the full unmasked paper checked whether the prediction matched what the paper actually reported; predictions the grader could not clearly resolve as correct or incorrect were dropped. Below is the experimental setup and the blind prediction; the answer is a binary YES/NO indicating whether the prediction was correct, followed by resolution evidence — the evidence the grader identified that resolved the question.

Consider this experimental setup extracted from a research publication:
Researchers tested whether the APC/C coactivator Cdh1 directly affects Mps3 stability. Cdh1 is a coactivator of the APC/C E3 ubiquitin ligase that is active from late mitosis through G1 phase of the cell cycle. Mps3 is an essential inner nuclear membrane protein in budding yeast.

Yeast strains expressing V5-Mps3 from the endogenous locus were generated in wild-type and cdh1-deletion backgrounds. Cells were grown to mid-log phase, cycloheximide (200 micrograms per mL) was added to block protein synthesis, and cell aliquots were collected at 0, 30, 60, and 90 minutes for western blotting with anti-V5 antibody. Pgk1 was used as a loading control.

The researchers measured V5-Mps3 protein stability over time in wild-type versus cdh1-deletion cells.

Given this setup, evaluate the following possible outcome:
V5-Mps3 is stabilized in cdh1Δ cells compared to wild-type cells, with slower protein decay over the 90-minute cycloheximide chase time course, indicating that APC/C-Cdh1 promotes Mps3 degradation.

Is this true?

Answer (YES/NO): YES